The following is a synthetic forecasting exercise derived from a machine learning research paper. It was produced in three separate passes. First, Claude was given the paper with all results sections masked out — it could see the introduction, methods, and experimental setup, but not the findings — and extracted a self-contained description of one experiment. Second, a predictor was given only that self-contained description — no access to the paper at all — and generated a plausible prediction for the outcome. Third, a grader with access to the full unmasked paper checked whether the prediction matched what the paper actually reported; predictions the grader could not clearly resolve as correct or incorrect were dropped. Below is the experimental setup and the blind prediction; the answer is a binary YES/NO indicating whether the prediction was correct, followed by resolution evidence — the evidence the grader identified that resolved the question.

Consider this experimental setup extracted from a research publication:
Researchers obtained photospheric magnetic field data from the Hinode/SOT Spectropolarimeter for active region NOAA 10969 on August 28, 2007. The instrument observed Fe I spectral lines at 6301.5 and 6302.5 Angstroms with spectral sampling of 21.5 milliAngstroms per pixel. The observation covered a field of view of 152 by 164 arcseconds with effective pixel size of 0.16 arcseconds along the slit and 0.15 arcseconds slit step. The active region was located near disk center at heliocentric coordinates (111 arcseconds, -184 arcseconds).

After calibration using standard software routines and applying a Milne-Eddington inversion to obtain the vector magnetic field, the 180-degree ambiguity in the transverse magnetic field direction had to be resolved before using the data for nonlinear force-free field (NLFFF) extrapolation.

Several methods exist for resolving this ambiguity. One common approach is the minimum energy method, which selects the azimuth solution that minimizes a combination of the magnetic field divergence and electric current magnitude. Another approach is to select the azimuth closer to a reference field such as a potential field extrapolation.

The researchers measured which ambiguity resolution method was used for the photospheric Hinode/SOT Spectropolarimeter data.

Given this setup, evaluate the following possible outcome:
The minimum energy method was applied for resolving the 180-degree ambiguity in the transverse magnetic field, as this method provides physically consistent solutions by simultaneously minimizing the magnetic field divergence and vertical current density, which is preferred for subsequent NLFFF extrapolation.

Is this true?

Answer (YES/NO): YES